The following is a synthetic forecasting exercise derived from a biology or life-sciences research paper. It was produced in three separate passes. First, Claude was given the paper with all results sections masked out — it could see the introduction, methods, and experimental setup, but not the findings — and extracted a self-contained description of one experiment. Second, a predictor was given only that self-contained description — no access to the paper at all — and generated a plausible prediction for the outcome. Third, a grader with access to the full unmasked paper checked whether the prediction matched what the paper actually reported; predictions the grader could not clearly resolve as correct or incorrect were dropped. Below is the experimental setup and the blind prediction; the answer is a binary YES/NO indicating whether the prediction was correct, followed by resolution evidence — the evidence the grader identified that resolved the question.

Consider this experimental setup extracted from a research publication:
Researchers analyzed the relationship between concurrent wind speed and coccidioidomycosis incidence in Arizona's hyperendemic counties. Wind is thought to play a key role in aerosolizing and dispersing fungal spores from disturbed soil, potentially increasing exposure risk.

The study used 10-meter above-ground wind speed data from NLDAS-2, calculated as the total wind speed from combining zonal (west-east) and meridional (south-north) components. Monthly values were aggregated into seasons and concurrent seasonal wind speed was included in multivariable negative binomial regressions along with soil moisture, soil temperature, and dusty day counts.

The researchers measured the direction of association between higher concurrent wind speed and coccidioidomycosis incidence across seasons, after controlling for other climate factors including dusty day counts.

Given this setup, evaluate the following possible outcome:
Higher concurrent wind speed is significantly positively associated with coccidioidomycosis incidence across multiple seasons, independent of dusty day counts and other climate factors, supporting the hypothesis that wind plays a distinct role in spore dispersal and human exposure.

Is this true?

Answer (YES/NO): NO